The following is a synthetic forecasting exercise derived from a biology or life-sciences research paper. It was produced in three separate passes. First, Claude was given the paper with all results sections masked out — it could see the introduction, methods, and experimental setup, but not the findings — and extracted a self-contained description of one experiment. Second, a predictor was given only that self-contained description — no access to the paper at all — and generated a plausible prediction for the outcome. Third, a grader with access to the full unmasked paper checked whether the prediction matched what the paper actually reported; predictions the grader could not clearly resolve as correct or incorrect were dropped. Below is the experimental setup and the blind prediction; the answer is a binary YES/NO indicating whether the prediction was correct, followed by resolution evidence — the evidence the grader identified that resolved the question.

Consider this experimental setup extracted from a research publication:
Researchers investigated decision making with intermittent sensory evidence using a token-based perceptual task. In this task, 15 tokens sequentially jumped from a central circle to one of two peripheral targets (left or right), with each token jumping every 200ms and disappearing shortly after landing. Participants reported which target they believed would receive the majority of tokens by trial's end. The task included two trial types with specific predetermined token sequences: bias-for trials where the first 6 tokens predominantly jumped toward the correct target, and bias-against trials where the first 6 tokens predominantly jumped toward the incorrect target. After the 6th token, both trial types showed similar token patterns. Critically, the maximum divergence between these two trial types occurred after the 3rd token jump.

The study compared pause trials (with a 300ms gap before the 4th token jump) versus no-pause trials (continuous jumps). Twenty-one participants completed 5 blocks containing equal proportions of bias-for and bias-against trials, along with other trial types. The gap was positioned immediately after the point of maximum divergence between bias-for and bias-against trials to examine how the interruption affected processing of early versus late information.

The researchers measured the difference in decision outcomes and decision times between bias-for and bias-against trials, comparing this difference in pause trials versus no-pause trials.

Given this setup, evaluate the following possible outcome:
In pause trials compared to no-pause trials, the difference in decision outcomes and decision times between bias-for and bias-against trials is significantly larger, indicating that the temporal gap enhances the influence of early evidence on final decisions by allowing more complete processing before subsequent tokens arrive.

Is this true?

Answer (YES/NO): NO